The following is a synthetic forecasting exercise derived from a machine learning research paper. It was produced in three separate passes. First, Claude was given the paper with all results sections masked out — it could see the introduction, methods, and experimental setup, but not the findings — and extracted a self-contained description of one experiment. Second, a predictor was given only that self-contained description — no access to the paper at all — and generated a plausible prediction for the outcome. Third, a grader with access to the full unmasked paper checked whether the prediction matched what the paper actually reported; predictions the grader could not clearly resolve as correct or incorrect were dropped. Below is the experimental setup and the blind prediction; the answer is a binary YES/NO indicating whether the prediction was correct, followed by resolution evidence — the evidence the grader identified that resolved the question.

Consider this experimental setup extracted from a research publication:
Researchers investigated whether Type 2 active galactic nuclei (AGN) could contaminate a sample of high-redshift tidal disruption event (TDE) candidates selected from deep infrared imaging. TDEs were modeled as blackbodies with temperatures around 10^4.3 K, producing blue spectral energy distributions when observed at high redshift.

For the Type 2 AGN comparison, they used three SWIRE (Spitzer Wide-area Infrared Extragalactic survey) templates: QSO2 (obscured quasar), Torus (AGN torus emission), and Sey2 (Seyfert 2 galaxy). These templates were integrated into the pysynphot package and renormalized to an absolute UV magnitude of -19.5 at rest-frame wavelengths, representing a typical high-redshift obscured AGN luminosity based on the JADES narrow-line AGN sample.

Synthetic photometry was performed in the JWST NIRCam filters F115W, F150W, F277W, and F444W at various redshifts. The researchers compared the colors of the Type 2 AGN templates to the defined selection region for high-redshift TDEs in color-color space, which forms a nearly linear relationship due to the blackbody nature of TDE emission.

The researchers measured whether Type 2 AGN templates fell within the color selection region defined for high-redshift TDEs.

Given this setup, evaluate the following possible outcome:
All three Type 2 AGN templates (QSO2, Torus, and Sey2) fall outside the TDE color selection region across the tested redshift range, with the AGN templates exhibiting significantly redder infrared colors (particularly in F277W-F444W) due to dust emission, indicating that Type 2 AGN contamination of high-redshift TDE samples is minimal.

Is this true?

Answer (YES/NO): YES